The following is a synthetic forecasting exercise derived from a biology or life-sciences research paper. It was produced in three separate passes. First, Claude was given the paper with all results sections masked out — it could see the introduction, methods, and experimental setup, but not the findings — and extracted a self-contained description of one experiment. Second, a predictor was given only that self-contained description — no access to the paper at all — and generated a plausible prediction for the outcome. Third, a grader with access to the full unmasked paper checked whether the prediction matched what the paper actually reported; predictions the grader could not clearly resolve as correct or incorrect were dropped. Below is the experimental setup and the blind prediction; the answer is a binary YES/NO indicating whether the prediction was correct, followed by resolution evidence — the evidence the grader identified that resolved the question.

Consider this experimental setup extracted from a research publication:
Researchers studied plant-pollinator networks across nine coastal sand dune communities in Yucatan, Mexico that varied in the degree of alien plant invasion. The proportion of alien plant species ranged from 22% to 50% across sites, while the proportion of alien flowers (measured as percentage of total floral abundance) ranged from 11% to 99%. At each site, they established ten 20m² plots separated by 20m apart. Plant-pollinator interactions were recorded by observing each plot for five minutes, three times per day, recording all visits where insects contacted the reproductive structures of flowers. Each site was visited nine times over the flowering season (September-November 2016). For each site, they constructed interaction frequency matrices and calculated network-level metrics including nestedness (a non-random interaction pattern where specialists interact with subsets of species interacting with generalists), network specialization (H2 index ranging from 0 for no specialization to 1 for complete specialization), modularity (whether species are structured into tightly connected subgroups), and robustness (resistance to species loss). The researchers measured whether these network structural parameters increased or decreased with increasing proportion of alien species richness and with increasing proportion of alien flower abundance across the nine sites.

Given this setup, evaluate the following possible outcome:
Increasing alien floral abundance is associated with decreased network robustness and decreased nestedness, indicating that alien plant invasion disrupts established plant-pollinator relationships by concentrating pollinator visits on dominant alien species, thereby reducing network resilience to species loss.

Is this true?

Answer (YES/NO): NO